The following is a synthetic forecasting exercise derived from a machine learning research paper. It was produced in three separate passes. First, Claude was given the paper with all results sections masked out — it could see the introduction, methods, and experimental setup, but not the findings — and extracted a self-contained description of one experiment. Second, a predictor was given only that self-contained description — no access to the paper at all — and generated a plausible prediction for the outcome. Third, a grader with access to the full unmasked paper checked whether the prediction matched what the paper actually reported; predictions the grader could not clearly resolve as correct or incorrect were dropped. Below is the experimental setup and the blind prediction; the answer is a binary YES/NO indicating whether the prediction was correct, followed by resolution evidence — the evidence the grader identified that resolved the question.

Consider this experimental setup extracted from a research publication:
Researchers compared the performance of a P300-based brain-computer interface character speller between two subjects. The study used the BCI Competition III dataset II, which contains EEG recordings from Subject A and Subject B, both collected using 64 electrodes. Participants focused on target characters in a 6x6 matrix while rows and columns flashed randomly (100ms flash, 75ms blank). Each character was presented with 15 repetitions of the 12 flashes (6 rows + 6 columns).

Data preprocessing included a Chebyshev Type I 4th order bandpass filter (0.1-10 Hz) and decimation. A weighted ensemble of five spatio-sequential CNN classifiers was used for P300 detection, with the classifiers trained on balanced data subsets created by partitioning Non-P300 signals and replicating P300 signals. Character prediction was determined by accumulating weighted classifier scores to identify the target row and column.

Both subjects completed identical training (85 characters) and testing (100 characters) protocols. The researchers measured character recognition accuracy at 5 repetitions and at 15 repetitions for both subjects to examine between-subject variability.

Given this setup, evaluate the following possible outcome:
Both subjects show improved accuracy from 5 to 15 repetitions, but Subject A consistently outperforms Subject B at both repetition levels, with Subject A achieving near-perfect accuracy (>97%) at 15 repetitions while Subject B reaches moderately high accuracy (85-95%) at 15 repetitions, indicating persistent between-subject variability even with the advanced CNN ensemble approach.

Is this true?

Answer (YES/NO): NO